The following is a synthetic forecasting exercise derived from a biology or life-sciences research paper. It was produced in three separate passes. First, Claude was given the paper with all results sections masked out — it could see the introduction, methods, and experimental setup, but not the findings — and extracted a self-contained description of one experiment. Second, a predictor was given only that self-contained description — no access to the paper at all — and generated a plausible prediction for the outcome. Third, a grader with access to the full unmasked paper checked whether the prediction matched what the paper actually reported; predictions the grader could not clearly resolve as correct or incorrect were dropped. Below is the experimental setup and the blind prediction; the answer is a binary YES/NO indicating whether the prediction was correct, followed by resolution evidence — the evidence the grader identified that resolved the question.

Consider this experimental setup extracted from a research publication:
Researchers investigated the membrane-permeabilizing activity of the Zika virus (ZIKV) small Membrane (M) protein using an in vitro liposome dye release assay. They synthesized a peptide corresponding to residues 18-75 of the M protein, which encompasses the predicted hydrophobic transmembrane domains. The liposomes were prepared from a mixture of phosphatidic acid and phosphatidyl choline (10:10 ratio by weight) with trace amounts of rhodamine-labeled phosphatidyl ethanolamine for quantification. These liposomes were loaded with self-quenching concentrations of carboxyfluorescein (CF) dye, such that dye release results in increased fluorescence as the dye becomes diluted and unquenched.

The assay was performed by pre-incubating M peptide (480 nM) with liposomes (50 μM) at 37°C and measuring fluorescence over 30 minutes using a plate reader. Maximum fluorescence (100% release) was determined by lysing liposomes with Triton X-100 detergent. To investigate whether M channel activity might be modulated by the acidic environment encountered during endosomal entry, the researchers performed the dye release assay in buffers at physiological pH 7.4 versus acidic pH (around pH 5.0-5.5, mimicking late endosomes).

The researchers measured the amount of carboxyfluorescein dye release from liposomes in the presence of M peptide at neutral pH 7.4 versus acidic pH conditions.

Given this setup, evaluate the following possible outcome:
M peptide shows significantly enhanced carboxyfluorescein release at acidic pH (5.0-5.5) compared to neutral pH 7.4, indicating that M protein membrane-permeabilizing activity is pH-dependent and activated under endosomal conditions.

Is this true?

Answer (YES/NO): YES